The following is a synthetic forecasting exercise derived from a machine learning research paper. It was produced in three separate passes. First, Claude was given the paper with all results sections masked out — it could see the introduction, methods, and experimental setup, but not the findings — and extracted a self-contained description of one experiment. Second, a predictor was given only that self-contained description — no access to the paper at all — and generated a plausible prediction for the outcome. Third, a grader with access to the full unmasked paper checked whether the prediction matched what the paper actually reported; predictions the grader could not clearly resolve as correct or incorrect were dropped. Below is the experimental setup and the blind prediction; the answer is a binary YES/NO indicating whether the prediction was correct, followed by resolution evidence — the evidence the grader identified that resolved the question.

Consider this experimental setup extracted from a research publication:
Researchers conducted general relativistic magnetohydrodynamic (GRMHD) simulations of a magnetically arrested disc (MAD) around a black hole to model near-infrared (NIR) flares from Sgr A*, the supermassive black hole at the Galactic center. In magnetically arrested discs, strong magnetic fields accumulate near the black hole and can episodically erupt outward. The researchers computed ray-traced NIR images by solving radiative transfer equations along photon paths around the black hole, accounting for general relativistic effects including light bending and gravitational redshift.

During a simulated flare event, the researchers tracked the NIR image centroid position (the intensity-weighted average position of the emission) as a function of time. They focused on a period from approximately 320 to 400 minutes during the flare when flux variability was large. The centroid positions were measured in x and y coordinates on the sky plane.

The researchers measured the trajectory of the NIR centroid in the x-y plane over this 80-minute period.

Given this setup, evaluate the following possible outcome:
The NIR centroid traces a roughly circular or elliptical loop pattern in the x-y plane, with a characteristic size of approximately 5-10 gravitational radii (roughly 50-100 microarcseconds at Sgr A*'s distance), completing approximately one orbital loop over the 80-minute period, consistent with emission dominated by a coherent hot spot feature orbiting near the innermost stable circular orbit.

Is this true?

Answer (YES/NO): NO